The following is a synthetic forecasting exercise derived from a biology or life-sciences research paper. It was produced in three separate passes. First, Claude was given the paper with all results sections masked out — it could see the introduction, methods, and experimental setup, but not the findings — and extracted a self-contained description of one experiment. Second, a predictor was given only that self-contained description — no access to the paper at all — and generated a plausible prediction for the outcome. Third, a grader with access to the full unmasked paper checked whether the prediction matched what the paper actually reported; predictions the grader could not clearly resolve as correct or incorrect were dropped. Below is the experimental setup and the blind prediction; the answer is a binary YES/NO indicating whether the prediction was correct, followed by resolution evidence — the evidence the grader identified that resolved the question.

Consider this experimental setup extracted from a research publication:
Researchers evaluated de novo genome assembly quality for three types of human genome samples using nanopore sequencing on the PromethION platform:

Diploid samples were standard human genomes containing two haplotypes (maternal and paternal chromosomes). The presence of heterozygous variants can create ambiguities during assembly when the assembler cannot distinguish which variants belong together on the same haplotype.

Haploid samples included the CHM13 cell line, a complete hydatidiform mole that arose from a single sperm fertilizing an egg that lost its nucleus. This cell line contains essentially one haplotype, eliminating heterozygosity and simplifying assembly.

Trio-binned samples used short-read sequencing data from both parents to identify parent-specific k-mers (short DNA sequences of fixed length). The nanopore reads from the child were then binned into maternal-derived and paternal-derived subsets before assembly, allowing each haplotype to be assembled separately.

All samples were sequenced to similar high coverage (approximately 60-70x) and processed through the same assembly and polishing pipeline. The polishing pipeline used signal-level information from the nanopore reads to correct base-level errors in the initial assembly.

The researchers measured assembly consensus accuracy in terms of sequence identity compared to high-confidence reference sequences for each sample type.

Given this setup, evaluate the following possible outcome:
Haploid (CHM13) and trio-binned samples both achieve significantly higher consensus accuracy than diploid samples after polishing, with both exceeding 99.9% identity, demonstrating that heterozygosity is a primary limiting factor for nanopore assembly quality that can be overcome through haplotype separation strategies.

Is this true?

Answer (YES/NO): NO